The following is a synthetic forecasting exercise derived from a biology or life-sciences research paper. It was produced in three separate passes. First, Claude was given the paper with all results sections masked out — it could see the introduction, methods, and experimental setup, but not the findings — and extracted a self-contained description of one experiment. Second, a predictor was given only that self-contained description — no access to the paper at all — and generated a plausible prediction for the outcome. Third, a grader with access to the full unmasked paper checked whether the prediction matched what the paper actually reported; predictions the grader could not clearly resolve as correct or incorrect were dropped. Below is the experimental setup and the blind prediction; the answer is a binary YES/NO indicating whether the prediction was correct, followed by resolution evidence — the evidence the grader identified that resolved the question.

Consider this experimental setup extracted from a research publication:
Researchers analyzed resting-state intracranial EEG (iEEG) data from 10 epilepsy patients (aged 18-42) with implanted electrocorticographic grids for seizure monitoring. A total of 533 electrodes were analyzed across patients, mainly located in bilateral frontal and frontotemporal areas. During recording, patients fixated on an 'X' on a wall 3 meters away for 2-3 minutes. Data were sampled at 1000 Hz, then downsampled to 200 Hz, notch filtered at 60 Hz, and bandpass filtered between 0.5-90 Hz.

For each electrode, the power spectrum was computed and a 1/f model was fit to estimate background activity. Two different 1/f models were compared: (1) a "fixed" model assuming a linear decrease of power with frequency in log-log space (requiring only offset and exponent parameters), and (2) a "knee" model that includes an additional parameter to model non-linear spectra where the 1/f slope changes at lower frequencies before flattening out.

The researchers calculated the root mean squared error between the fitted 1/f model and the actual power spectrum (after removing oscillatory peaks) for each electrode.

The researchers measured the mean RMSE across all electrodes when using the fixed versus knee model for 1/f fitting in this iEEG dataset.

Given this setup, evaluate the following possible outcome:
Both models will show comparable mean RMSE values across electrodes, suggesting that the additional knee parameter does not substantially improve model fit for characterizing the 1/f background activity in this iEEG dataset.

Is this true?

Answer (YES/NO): NO